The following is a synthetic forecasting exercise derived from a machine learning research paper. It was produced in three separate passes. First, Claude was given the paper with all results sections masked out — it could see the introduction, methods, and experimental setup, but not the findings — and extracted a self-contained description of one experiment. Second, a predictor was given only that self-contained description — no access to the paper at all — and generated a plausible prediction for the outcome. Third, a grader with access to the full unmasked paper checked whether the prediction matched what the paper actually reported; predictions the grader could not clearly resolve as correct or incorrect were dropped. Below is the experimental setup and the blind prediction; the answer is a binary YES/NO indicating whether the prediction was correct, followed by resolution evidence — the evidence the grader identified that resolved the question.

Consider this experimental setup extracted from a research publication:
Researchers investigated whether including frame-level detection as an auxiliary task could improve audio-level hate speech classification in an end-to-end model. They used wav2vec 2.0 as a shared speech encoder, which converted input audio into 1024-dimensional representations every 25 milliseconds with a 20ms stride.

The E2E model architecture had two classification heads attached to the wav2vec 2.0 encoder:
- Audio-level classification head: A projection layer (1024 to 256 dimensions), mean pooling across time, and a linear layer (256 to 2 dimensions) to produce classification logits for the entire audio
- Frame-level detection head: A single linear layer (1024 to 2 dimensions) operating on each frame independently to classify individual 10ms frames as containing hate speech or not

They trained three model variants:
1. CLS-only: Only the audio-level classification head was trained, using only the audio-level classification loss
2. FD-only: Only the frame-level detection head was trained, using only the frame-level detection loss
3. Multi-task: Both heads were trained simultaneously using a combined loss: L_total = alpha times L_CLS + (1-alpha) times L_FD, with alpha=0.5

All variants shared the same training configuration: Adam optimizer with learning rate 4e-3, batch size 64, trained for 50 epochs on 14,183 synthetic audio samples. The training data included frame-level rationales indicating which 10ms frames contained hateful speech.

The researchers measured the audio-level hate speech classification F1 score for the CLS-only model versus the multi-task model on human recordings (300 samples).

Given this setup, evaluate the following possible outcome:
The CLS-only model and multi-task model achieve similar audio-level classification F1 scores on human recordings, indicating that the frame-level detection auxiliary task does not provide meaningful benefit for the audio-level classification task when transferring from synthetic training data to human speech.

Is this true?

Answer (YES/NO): NO